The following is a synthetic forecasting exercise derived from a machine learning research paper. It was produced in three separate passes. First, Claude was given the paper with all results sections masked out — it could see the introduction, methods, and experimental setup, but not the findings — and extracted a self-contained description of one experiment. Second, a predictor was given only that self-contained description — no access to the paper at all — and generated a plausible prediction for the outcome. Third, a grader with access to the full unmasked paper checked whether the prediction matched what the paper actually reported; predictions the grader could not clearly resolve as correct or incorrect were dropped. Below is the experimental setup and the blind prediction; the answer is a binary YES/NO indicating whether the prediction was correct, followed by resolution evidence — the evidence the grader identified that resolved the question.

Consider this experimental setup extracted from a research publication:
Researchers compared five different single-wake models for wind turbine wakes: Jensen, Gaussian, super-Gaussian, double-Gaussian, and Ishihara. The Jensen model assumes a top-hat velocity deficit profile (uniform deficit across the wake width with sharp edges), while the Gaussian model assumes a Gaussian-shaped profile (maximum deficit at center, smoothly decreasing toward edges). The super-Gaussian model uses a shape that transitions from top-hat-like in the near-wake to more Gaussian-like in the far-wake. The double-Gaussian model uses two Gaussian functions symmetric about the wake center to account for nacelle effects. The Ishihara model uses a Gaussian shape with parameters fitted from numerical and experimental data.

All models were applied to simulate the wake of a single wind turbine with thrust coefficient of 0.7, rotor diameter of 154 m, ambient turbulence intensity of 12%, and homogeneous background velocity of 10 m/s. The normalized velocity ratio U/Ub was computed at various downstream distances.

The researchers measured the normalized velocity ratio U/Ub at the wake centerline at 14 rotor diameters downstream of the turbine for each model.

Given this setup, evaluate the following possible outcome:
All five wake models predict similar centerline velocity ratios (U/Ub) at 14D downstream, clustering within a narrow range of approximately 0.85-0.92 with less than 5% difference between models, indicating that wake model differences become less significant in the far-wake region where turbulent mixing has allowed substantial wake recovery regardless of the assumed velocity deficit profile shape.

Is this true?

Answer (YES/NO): NO